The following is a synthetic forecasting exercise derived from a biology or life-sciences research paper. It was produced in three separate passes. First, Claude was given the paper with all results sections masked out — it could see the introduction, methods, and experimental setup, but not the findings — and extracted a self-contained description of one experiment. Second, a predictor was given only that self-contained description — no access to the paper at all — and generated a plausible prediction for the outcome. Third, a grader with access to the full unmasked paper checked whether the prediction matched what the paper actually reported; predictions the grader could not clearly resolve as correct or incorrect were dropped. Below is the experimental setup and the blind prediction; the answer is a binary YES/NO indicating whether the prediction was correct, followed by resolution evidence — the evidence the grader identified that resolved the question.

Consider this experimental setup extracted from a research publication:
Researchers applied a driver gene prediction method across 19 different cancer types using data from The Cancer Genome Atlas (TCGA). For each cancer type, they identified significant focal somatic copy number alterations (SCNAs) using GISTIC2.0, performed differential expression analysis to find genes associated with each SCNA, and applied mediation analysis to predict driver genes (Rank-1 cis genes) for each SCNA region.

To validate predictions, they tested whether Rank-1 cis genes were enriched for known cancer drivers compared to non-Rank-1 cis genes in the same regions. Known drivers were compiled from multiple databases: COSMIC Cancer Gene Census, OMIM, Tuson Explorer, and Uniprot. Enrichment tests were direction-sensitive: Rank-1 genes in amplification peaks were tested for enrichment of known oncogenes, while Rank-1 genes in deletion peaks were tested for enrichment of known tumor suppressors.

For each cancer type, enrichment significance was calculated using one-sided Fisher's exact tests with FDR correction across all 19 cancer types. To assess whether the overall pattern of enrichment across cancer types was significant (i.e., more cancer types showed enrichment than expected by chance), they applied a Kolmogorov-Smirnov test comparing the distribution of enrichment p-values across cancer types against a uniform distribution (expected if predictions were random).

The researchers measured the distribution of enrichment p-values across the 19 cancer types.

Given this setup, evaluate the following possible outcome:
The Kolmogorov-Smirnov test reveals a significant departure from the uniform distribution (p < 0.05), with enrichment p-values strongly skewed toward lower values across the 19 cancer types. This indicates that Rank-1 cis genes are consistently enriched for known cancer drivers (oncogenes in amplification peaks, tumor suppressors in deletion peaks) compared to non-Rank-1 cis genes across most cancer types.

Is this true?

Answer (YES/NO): YES